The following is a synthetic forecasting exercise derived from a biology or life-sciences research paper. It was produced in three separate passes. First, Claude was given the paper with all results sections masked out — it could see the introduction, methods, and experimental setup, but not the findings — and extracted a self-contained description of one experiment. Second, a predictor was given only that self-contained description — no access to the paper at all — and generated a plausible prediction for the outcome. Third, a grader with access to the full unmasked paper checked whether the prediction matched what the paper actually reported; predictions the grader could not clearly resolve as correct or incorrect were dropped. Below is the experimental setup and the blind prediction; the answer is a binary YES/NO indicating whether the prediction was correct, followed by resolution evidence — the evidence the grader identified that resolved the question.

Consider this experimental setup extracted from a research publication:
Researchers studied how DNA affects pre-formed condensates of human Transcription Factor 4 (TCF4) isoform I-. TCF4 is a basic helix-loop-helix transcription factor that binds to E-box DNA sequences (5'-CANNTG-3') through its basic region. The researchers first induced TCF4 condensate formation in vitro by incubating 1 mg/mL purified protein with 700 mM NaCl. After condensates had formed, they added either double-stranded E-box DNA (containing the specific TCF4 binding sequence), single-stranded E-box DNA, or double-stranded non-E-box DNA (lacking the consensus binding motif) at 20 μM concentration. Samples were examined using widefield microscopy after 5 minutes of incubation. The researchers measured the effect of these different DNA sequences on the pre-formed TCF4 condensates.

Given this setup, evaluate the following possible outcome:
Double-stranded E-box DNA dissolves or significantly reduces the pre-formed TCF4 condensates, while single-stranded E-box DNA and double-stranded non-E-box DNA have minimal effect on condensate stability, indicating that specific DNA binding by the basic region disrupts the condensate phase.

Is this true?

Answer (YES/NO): NO